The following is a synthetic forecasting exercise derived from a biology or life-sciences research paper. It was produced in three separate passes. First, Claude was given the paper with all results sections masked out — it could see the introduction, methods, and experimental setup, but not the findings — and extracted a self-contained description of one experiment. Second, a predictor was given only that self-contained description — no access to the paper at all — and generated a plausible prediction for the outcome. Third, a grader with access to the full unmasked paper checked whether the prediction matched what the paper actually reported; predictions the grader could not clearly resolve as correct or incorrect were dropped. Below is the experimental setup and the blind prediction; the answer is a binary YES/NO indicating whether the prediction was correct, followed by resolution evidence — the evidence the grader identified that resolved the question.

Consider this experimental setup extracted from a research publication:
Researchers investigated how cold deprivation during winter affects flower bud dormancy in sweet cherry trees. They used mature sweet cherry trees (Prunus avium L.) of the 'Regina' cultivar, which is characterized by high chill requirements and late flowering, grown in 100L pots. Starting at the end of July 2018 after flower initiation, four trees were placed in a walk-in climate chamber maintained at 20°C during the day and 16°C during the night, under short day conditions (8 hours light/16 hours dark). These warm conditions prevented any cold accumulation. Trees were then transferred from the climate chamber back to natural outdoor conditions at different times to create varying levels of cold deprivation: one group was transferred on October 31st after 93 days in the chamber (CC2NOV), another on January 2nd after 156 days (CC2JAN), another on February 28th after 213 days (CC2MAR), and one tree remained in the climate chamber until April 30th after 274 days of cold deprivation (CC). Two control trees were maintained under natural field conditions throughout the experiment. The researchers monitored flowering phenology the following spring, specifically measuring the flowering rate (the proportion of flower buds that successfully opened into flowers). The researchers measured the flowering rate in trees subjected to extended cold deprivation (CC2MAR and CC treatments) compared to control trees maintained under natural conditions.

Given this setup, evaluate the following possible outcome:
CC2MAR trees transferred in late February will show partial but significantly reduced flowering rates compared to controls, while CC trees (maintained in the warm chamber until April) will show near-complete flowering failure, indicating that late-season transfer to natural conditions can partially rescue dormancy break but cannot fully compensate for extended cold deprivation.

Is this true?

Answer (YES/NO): NO